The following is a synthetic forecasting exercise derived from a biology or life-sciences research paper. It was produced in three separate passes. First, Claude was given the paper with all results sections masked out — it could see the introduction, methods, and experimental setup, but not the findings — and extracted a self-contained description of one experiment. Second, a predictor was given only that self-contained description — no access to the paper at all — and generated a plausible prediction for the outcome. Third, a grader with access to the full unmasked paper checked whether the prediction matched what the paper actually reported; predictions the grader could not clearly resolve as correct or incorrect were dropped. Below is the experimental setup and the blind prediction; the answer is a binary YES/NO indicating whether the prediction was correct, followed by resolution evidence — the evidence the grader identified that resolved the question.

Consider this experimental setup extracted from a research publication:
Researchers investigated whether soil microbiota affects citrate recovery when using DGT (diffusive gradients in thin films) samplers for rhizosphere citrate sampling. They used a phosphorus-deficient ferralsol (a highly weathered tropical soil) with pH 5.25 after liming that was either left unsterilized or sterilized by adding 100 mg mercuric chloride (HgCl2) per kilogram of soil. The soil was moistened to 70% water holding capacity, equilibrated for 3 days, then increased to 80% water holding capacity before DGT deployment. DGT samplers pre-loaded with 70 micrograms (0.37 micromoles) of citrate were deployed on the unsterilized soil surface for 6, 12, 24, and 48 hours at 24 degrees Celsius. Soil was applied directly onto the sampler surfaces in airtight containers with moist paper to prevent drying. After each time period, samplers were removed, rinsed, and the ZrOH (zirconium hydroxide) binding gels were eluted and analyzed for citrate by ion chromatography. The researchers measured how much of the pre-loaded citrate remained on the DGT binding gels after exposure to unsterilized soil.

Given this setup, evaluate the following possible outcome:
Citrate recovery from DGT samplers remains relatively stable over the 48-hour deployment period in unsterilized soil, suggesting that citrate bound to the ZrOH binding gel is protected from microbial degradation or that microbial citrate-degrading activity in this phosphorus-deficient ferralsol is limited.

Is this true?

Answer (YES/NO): YES